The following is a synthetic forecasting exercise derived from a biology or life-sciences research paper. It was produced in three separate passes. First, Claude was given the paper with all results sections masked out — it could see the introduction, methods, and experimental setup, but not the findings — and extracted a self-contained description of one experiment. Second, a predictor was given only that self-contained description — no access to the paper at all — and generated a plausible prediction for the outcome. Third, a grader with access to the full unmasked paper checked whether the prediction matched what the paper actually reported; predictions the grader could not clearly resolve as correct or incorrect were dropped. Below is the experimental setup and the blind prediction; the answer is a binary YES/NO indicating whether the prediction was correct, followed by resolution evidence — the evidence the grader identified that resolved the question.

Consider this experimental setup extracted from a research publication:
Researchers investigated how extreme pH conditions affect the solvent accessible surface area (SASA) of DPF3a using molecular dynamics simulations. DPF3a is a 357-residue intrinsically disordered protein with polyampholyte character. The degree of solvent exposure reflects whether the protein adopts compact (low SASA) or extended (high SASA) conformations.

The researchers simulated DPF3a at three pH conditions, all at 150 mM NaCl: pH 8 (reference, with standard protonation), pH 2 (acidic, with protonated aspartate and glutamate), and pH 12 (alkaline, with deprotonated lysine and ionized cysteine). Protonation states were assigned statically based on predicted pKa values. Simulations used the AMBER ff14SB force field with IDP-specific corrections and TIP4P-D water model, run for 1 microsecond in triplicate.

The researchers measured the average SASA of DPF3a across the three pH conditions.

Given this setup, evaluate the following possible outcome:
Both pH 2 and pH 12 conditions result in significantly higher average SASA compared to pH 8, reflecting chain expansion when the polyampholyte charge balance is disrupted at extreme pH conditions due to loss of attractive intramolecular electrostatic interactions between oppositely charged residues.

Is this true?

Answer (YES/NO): YES